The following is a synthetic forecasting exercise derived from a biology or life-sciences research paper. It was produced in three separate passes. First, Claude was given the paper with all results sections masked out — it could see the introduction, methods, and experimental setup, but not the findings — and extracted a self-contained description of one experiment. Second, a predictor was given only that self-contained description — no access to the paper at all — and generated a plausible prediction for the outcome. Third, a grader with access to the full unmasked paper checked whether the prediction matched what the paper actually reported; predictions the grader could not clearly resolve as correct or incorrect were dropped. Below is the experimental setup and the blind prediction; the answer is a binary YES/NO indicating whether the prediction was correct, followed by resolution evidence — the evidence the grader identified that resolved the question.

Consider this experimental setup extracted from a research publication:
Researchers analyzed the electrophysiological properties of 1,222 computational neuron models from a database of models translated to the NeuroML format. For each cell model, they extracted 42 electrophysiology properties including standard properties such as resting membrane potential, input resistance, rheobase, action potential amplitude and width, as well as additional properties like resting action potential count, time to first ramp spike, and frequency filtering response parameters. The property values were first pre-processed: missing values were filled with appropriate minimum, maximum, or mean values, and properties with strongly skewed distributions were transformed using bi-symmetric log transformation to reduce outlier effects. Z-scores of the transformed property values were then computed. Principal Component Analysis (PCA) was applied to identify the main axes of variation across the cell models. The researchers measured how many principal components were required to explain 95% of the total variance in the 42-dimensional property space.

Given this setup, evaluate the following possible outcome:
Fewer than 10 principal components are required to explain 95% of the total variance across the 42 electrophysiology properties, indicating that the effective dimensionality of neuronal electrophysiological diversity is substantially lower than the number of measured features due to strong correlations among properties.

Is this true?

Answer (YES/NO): NO